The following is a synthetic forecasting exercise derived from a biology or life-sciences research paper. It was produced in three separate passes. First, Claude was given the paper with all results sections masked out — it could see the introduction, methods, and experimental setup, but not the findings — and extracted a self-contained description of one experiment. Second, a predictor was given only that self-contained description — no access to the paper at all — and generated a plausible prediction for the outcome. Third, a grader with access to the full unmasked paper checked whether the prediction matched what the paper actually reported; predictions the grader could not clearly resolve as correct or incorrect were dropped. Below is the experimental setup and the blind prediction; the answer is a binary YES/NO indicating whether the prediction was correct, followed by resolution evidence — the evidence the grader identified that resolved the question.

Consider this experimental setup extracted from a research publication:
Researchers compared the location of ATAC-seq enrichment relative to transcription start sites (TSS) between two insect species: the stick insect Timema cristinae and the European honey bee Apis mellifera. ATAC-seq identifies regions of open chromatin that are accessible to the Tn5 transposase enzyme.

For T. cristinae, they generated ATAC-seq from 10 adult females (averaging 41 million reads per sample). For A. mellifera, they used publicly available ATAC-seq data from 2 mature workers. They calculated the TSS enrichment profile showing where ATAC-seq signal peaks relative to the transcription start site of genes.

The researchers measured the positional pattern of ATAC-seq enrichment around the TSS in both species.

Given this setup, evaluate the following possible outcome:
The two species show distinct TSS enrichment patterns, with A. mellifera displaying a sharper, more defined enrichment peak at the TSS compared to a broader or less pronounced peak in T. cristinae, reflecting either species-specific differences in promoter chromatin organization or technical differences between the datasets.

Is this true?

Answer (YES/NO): NO